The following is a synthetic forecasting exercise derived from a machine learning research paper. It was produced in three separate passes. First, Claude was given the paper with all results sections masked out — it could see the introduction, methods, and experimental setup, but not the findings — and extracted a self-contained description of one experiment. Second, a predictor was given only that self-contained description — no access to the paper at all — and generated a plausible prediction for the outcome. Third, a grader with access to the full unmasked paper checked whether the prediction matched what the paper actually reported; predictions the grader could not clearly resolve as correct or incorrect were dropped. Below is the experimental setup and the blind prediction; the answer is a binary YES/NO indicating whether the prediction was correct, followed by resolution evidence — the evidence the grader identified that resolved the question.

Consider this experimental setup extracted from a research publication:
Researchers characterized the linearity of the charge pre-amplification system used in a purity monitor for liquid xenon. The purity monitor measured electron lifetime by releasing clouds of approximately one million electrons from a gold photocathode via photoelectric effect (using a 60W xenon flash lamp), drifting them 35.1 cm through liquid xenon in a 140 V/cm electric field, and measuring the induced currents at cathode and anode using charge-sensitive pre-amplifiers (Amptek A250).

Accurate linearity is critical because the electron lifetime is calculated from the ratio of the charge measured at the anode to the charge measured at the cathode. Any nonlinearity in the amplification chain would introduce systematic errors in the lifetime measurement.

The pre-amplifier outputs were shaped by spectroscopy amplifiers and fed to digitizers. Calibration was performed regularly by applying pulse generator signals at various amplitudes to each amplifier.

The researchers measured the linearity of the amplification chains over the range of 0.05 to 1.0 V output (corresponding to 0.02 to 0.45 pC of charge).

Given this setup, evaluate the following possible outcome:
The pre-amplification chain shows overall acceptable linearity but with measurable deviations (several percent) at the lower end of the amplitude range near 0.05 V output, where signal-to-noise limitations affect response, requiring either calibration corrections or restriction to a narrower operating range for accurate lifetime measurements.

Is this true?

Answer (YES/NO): NO